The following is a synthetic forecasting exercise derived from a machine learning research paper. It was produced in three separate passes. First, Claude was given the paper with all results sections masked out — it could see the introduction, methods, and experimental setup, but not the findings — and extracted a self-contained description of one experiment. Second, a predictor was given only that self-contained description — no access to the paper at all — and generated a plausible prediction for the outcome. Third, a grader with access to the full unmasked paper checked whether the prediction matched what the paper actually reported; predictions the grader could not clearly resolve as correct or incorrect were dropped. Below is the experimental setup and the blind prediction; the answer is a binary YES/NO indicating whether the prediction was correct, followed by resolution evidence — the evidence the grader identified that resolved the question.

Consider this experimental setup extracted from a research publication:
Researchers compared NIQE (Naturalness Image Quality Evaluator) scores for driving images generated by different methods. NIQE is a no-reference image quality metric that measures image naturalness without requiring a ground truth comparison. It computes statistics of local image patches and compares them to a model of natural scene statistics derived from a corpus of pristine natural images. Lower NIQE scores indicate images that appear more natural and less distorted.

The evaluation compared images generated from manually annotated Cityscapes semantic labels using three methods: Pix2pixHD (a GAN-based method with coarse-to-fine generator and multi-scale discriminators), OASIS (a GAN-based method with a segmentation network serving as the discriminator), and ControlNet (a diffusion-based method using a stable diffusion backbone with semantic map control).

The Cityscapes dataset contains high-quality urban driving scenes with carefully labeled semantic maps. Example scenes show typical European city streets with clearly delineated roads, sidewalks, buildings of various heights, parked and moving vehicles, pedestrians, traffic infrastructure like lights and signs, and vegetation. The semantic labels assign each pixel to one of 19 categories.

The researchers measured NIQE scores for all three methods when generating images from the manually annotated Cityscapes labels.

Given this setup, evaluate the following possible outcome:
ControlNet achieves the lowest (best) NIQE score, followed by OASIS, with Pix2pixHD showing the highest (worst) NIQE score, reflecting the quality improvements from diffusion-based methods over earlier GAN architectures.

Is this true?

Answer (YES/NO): NO